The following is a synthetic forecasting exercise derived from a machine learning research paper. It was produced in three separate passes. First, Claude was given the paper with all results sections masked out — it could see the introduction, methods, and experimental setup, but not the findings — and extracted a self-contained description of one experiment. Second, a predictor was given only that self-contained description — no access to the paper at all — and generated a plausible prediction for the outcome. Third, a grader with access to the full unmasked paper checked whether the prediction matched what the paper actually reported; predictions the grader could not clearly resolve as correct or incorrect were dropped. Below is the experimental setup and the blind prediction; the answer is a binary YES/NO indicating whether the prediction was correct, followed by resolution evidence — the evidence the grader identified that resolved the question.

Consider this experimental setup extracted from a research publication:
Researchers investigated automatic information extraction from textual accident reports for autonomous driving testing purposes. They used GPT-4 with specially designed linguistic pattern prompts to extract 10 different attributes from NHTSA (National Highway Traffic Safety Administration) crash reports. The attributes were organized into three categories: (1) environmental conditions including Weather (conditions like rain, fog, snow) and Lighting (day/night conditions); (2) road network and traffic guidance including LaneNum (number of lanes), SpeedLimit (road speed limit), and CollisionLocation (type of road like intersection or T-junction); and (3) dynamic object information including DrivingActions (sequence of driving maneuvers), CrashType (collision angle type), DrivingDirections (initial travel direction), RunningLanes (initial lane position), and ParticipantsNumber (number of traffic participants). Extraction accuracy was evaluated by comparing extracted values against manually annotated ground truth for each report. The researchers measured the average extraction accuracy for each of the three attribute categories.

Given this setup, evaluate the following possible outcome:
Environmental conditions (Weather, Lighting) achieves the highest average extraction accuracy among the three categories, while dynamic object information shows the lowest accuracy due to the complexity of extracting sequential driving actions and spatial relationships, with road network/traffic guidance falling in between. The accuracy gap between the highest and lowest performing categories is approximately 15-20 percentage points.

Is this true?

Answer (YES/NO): NO